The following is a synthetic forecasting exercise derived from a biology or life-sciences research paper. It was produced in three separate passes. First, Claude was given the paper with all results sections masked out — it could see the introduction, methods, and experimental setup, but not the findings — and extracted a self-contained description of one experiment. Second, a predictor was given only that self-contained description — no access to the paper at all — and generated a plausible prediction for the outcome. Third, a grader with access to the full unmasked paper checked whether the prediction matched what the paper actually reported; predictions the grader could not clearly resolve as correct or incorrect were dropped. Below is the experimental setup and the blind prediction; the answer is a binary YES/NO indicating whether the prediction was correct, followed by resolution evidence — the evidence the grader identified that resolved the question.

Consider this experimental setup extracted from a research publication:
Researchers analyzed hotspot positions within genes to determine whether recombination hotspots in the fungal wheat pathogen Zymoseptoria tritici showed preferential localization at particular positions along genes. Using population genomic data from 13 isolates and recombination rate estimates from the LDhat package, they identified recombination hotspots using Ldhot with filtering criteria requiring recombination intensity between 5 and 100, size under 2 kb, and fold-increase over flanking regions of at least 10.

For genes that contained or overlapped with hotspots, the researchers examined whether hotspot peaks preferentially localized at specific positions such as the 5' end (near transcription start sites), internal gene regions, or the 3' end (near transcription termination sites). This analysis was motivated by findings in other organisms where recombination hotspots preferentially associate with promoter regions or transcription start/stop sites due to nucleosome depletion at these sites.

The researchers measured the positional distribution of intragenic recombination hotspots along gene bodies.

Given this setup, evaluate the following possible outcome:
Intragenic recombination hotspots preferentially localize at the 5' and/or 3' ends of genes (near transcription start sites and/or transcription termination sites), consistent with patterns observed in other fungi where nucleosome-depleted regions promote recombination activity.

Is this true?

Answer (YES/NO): NO